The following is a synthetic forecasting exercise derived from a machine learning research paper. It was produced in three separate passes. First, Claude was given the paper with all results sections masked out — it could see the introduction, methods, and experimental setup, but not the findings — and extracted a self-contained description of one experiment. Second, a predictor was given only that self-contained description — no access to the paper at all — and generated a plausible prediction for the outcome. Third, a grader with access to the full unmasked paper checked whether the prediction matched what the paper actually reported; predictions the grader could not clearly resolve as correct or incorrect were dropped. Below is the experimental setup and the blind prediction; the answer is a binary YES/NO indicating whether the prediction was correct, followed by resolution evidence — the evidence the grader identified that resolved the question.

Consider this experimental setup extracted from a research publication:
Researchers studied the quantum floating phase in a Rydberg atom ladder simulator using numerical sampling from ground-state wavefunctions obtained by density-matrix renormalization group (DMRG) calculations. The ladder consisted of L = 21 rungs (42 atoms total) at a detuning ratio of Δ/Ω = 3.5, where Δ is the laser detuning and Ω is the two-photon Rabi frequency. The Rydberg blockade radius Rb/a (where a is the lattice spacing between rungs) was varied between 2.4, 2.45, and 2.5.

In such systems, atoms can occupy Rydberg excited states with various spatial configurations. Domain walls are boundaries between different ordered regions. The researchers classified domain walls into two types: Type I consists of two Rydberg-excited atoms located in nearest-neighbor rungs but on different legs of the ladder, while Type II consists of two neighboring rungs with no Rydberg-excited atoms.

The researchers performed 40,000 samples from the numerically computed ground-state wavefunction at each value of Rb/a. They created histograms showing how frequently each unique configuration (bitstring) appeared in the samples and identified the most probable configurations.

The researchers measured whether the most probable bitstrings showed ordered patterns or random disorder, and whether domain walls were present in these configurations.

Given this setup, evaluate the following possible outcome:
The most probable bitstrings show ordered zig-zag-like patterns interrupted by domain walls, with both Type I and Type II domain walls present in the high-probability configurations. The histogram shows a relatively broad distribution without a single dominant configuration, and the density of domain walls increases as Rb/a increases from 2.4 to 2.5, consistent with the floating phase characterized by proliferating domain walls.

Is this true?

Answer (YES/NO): NO